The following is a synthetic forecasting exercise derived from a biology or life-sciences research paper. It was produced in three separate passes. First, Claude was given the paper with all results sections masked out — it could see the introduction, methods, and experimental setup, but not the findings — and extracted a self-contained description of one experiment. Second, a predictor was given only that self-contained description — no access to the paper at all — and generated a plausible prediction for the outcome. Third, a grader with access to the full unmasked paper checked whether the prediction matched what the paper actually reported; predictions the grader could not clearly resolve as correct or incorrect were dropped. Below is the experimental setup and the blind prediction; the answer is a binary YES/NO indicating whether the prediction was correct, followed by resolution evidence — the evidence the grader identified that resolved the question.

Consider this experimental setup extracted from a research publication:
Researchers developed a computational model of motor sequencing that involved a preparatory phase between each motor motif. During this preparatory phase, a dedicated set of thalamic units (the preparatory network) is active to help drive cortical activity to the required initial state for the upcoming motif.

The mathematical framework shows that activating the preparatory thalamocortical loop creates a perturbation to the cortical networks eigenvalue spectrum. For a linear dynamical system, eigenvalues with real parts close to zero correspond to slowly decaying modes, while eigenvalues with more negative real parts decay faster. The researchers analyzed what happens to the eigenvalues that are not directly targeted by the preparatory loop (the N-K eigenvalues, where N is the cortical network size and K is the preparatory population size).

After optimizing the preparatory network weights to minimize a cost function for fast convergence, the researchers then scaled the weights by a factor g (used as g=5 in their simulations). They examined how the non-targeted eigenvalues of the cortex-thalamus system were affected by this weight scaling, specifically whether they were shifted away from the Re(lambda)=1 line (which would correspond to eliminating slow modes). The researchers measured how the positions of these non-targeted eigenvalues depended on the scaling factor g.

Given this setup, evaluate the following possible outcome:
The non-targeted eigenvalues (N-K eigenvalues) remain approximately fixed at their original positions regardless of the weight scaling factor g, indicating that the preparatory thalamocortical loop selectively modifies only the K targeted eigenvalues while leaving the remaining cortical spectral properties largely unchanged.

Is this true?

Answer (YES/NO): NO